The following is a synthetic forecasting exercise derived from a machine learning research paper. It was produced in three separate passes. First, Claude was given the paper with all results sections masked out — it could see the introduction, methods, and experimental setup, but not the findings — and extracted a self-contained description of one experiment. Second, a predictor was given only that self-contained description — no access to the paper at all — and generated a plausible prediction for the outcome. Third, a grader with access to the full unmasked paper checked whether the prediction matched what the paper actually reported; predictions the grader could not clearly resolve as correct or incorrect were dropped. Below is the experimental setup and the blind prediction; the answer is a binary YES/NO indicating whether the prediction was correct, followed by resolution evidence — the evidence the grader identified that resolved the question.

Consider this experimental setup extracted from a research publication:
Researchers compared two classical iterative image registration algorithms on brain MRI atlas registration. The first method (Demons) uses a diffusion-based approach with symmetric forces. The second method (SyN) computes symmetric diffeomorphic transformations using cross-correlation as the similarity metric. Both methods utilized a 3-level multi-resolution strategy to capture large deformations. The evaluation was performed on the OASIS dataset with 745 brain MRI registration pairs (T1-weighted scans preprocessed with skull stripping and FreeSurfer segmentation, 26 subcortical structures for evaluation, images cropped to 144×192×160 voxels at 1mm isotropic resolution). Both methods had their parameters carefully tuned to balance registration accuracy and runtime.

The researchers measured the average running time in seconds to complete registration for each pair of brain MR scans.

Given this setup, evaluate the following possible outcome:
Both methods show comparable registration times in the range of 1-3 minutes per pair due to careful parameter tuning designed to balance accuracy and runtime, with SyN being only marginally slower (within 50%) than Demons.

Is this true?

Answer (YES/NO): NO